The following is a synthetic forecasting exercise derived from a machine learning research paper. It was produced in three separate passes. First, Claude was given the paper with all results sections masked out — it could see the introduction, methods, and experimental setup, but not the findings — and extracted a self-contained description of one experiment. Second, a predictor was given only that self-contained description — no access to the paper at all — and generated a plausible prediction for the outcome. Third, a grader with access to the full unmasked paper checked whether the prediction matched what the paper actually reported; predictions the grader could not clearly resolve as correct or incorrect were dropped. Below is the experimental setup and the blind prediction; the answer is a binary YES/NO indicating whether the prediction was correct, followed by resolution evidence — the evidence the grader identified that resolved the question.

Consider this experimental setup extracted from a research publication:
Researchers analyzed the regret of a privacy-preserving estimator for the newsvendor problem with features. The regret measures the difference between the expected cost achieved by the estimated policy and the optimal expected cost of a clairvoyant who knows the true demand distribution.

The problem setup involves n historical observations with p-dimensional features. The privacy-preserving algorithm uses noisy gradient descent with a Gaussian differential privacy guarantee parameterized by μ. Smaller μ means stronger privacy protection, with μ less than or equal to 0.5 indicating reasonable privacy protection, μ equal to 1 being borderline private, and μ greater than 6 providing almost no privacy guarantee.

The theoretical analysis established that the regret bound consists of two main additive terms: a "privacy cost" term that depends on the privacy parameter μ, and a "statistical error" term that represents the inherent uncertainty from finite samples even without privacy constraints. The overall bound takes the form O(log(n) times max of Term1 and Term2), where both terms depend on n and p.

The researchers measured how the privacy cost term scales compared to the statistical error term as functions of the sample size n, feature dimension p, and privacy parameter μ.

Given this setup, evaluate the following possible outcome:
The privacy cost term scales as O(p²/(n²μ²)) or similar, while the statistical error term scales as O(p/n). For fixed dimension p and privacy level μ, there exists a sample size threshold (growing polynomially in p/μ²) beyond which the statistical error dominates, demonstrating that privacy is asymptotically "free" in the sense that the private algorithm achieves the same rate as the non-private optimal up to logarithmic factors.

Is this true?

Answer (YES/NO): YES